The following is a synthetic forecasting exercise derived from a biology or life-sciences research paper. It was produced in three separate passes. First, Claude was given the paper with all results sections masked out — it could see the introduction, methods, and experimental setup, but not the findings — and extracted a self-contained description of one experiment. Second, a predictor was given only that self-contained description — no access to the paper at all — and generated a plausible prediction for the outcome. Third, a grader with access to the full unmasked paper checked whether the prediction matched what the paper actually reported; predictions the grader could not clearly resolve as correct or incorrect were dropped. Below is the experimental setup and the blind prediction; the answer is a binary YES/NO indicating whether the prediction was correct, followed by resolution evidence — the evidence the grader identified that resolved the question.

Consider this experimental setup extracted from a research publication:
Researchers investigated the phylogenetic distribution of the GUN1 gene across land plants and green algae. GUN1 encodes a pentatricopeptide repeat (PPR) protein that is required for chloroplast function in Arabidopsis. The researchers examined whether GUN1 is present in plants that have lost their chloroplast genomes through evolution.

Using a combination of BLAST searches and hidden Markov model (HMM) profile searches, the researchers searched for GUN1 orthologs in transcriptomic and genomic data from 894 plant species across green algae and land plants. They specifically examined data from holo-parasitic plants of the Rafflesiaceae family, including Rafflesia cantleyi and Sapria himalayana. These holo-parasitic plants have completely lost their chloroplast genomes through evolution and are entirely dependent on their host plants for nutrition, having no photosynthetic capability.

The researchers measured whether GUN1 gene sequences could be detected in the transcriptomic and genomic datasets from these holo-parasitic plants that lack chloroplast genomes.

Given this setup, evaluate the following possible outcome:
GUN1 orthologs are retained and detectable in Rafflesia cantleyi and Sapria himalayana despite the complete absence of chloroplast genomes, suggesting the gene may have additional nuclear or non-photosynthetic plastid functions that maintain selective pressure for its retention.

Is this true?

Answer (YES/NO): NO